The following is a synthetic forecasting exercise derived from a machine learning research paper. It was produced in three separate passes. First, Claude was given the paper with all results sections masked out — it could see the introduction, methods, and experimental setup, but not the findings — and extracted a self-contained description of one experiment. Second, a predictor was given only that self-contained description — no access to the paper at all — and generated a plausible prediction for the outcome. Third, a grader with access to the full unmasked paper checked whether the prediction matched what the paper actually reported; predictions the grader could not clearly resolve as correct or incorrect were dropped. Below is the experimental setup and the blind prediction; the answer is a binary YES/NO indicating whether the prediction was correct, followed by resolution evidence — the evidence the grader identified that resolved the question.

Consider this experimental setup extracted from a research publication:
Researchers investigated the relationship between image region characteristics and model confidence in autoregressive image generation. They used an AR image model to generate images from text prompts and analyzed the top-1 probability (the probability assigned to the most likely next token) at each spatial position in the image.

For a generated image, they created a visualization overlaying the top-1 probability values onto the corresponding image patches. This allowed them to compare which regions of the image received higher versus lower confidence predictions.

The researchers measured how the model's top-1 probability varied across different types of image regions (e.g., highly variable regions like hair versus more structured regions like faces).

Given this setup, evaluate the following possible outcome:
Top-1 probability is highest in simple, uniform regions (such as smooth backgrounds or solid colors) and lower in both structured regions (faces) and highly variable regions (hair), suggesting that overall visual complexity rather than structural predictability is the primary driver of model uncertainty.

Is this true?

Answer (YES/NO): NO